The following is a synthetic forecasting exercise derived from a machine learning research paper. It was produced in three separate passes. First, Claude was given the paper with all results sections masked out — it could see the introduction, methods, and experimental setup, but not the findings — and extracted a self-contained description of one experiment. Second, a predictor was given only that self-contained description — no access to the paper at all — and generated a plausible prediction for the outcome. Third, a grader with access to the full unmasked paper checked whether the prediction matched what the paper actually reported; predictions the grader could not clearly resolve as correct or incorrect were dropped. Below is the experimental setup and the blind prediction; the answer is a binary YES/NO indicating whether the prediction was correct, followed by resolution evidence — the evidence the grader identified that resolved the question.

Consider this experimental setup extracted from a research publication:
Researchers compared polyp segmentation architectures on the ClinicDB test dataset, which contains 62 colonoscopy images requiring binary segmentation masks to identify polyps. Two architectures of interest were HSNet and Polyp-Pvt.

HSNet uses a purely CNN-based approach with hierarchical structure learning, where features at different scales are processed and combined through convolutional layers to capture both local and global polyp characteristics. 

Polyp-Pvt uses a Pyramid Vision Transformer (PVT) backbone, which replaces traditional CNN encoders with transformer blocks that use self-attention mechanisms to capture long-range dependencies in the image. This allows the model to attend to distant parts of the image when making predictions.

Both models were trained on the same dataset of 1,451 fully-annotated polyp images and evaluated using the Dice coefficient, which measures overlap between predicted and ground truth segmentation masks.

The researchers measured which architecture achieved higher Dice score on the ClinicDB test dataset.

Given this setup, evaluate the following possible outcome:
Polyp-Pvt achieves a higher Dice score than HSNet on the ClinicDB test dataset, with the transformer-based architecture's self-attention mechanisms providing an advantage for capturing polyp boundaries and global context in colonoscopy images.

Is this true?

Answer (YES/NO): NO